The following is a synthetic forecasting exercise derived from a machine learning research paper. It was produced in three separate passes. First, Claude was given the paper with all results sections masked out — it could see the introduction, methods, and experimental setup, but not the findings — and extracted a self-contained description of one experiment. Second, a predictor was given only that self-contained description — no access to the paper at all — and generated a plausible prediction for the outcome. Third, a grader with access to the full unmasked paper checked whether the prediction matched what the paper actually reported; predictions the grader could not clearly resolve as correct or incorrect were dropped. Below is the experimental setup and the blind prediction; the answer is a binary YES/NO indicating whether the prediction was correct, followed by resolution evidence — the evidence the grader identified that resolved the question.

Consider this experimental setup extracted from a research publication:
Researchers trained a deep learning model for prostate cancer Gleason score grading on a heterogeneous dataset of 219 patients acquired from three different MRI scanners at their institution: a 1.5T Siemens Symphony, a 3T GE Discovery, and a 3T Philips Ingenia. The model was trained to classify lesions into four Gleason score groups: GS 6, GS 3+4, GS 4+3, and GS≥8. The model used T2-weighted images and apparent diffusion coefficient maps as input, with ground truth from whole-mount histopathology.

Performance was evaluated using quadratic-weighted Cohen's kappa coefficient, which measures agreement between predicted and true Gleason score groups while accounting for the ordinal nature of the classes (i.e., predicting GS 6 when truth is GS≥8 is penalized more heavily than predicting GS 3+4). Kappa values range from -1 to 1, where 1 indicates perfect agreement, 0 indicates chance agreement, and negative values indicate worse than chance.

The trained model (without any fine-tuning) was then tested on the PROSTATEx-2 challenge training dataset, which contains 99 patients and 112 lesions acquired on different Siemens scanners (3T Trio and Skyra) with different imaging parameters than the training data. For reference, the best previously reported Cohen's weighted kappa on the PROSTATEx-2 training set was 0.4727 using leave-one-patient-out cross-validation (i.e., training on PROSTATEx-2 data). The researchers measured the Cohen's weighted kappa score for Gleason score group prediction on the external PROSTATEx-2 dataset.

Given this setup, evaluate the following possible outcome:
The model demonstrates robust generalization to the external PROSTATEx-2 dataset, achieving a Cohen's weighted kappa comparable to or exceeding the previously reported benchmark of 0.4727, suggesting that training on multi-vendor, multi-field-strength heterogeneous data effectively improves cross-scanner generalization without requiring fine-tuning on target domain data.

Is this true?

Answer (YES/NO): NO